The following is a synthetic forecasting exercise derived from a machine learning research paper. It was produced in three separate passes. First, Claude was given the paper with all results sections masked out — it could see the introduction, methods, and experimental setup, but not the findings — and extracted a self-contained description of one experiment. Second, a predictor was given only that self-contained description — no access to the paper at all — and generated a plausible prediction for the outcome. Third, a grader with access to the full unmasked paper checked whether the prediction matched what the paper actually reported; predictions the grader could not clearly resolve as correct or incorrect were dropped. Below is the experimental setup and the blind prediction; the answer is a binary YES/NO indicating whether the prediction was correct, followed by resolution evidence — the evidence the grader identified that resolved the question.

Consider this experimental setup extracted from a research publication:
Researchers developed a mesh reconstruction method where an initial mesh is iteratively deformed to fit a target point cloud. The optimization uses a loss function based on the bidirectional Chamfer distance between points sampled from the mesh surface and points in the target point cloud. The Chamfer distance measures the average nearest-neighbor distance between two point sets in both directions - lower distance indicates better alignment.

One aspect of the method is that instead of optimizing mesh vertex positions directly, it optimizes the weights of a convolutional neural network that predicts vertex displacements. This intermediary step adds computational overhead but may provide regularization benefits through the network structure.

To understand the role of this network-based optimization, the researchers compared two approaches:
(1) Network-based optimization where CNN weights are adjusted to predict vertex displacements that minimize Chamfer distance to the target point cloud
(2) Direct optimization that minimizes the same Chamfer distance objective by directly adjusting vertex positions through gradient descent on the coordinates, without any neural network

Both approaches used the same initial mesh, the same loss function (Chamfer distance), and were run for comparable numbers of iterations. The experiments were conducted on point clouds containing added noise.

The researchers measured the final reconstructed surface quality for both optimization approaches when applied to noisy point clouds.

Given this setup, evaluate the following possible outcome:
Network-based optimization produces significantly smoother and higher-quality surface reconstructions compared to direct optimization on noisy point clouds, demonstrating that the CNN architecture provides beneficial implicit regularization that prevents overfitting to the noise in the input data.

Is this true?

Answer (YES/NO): YES